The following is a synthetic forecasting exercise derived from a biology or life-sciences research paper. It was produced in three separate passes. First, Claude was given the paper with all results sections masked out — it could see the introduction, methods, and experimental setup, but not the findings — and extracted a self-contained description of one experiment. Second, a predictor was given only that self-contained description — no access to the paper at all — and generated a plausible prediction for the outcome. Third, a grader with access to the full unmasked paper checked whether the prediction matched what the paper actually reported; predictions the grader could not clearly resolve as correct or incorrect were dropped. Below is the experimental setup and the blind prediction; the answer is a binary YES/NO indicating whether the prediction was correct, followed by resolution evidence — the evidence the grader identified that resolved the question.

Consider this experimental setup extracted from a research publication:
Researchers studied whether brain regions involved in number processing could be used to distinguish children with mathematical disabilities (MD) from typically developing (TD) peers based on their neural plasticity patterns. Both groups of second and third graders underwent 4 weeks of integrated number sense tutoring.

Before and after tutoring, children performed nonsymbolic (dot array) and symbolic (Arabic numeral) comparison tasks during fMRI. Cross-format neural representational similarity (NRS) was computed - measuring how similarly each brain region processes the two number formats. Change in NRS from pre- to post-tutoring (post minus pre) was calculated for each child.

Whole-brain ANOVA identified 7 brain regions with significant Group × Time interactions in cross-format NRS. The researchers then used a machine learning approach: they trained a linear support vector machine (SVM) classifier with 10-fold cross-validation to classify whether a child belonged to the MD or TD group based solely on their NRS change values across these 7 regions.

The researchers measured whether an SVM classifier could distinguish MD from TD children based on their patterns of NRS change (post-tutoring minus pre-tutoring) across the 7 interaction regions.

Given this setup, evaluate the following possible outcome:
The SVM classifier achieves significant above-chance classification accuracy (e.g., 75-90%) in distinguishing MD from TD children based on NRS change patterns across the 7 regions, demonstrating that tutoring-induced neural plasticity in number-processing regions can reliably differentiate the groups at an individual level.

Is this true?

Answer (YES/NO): YES